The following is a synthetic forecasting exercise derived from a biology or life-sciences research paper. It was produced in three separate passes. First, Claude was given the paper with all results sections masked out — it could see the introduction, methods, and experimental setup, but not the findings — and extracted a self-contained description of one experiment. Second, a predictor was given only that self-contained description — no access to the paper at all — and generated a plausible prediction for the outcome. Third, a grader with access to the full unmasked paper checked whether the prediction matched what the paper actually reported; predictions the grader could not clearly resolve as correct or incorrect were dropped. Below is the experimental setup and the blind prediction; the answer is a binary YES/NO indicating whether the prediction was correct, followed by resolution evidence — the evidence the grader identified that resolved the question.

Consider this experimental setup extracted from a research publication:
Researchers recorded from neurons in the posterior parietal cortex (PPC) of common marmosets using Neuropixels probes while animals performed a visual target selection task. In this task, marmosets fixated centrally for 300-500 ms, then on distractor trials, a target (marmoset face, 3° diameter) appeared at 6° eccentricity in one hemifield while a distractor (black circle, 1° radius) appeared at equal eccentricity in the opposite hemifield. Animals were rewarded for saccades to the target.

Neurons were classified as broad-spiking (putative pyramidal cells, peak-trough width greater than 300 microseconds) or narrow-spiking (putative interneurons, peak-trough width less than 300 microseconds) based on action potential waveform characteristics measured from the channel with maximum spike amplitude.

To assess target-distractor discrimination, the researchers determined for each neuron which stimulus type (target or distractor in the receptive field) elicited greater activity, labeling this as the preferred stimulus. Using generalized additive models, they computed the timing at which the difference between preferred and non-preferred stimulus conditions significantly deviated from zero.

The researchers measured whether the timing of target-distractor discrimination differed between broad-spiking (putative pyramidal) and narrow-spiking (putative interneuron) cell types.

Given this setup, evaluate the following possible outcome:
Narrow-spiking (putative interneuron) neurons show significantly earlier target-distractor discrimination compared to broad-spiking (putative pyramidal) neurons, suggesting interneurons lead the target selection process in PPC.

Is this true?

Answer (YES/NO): NO